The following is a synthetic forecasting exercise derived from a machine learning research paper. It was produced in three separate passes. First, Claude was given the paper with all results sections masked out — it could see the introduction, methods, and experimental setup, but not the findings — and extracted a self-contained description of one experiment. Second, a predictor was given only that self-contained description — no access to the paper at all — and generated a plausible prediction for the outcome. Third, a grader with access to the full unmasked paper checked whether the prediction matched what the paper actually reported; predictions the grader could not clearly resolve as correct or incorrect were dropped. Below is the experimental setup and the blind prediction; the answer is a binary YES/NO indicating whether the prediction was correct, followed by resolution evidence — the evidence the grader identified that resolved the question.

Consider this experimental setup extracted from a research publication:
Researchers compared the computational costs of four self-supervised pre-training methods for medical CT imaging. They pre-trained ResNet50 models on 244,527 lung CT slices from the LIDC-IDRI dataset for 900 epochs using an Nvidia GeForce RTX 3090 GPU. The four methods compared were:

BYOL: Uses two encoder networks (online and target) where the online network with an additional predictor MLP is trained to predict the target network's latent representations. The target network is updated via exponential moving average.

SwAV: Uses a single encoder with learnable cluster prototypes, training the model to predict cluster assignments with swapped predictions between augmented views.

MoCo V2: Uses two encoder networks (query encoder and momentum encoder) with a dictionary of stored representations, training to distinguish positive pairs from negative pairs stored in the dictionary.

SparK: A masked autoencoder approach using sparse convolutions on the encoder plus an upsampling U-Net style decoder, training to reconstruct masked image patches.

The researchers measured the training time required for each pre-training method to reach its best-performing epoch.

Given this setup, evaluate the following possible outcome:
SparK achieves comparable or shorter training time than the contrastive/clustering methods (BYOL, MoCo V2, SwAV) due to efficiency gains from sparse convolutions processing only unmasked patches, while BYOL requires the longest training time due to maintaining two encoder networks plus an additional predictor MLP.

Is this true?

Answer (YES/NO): NO